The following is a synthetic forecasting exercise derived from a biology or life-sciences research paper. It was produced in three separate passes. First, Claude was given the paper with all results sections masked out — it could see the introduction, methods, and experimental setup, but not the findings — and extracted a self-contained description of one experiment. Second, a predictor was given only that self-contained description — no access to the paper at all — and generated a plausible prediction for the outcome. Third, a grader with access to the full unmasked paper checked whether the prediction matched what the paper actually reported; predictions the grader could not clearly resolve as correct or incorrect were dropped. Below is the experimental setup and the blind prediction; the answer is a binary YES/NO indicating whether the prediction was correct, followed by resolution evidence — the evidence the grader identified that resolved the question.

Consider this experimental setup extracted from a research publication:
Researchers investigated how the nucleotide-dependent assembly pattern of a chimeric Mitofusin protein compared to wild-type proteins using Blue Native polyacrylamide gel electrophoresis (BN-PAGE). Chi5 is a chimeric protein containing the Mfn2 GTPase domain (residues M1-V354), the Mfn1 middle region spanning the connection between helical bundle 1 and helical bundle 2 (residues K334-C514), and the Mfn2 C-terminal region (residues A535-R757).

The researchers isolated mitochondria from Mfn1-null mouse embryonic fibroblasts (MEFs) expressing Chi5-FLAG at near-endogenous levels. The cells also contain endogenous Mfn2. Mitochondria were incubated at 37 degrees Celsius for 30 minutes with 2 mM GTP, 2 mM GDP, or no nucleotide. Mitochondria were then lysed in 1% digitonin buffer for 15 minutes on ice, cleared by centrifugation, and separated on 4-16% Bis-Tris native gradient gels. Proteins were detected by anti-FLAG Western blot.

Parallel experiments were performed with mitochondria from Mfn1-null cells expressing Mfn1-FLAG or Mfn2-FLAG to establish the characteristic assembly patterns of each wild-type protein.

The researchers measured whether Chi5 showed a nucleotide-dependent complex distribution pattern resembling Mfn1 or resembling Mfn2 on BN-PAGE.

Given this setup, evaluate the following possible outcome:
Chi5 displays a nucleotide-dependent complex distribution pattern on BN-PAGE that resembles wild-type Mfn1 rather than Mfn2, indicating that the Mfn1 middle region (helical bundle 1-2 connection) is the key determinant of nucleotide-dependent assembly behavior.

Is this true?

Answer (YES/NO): YES